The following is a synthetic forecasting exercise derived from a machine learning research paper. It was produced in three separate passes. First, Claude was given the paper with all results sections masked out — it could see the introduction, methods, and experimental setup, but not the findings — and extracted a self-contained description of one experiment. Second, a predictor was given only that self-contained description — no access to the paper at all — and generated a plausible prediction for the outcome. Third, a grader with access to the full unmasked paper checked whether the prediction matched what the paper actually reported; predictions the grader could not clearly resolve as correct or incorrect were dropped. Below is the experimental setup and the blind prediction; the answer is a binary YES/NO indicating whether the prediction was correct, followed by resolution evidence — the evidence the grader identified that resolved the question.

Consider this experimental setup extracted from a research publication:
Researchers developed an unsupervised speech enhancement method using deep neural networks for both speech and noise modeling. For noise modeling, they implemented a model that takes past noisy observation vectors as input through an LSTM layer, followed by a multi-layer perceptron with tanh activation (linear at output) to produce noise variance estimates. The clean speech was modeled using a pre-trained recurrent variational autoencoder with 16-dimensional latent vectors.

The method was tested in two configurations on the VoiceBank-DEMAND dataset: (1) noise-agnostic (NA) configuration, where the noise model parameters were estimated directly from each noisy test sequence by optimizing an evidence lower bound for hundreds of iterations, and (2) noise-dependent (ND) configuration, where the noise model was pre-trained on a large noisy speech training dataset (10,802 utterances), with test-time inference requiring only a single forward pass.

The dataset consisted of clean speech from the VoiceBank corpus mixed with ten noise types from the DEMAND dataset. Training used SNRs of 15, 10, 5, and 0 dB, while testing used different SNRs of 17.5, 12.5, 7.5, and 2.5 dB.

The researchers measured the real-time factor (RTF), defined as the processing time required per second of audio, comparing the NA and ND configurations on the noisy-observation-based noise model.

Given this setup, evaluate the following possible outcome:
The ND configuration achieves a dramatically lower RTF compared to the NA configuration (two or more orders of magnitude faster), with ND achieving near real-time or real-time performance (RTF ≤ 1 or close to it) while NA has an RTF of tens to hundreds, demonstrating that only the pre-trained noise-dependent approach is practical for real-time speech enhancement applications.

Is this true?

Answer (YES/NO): YES